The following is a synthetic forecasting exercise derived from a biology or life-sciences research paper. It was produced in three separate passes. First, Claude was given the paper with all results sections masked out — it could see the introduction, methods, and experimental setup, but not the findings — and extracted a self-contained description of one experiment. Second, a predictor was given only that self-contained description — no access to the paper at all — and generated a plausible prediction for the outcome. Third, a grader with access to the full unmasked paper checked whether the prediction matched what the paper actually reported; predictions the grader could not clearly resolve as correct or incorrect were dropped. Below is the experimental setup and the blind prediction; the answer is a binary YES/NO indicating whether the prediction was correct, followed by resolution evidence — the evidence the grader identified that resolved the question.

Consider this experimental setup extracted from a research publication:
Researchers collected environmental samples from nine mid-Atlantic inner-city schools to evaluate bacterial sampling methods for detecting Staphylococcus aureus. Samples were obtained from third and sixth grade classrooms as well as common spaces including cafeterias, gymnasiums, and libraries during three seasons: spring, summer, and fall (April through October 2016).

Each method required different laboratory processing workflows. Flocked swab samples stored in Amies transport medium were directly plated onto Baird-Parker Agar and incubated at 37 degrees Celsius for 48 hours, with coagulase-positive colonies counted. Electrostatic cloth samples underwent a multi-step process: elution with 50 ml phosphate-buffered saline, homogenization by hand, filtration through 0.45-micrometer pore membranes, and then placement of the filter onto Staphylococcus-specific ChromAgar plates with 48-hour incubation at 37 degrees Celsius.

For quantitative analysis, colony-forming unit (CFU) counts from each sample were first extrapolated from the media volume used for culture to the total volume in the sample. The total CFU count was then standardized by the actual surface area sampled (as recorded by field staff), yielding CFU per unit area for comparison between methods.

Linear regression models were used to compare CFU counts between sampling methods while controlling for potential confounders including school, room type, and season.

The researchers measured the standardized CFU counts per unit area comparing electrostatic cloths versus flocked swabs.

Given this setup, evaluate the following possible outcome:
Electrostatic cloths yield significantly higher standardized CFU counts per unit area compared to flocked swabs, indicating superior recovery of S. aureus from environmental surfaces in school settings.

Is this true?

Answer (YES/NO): YES